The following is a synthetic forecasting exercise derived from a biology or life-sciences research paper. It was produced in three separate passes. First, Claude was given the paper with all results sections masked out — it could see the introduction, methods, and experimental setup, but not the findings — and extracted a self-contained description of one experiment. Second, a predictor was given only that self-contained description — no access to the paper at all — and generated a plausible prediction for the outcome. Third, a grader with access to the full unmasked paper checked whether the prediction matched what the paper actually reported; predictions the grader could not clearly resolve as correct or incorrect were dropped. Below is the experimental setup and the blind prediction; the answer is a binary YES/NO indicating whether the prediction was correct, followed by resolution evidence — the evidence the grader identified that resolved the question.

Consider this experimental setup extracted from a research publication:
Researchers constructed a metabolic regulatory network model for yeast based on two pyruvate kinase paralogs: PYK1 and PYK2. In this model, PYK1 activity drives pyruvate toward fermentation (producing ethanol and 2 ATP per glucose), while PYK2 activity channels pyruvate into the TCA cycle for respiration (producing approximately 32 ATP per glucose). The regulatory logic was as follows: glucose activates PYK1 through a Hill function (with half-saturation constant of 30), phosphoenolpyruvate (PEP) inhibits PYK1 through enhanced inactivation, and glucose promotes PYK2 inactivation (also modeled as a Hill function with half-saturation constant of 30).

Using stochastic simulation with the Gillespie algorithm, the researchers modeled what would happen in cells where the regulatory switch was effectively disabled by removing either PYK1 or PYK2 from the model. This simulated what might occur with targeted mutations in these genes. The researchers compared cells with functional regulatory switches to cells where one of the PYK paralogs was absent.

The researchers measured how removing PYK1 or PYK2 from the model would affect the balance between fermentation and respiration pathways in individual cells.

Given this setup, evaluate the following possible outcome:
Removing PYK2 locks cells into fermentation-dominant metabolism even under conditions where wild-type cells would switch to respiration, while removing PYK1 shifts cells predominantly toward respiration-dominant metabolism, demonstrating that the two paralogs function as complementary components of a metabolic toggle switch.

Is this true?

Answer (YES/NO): YES